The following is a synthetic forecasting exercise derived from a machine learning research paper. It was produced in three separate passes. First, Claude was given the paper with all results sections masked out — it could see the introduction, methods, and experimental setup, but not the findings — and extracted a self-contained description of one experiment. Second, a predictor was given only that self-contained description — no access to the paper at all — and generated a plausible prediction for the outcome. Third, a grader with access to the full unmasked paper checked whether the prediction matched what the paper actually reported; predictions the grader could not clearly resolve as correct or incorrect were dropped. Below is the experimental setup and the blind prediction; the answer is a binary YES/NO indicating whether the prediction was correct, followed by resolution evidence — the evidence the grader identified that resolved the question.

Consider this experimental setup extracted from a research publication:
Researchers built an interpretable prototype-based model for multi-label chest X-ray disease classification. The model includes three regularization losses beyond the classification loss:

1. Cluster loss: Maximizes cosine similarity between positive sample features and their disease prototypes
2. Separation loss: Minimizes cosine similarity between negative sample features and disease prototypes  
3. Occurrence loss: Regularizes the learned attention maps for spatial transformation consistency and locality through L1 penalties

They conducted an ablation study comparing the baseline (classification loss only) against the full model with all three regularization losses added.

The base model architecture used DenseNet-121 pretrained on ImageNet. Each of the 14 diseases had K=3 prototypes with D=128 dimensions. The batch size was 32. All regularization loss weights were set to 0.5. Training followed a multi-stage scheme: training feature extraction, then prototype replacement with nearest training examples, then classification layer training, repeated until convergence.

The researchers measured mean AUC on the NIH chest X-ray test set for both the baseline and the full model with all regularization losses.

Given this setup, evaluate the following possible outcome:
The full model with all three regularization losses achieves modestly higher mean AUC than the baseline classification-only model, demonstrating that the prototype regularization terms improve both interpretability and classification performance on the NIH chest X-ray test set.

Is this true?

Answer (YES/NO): YES